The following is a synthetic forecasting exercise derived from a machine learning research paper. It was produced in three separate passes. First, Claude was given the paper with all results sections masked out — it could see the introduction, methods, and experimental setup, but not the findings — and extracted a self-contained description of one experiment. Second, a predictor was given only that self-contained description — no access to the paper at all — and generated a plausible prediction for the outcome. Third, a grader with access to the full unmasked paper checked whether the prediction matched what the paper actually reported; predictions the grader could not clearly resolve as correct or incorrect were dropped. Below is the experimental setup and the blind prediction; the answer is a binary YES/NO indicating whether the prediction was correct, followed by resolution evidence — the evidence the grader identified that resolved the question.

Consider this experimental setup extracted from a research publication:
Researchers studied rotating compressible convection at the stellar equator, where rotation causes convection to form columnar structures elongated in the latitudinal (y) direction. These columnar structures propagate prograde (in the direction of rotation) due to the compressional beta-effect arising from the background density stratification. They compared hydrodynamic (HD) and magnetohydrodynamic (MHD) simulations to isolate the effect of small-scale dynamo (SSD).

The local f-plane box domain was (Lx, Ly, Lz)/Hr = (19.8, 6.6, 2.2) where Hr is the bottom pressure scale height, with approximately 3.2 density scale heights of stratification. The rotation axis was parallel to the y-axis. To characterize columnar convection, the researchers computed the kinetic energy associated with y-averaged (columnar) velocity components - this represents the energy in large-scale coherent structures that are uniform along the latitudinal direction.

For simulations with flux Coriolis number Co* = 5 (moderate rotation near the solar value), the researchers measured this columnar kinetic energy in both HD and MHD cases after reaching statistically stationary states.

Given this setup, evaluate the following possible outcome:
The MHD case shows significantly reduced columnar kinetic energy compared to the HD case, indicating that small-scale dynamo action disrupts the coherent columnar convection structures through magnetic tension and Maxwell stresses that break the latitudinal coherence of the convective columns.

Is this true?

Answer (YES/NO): NO